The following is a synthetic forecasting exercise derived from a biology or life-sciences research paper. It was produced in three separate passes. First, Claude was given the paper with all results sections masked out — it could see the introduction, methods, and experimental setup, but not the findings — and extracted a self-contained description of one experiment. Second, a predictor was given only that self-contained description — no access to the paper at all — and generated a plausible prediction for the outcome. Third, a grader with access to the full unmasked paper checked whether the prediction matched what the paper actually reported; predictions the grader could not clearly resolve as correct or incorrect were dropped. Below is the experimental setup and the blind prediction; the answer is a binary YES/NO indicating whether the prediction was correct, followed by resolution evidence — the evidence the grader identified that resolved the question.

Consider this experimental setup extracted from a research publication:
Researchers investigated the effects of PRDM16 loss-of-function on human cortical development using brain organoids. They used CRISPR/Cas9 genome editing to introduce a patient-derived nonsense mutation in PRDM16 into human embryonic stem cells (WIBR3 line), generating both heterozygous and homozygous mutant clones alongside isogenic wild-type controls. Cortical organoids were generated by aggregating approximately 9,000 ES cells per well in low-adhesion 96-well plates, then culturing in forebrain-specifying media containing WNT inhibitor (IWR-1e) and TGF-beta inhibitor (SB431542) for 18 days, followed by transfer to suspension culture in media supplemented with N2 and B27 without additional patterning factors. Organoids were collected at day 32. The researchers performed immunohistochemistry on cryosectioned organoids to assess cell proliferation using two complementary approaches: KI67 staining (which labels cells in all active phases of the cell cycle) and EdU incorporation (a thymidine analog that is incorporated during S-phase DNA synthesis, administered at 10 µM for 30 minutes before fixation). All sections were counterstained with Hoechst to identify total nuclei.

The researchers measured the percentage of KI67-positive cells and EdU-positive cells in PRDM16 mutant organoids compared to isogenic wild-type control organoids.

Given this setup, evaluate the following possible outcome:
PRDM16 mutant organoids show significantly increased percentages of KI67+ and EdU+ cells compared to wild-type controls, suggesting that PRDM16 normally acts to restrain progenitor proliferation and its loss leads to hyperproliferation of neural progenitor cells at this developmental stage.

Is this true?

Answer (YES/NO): YES